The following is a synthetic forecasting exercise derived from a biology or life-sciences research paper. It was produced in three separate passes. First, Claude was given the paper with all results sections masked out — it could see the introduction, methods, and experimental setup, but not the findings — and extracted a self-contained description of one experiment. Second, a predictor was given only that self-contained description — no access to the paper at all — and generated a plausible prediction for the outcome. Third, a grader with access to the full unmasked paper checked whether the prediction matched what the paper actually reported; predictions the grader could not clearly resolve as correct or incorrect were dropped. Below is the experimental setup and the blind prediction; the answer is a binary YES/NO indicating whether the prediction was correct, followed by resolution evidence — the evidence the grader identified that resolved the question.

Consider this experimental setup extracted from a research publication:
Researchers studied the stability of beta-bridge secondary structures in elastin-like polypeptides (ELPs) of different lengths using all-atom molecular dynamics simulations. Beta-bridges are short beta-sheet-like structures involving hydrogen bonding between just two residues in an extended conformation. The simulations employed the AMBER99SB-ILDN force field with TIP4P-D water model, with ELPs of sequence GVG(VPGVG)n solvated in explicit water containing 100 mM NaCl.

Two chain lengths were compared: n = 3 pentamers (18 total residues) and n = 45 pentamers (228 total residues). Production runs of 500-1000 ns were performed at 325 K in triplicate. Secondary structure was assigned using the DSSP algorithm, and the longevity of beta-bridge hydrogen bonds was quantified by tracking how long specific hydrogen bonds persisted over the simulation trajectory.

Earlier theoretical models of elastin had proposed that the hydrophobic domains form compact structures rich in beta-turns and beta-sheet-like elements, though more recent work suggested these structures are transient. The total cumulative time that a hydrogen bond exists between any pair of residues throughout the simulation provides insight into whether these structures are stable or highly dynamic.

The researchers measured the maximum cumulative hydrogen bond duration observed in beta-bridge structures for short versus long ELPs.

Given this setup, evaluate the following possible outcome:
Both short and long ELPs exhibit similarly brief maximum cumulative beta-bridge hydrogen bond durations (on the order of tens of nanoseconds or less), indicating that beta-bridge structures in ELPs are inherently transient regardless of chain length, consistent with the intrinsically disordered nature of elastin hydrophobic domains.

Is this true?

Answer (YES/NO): NO